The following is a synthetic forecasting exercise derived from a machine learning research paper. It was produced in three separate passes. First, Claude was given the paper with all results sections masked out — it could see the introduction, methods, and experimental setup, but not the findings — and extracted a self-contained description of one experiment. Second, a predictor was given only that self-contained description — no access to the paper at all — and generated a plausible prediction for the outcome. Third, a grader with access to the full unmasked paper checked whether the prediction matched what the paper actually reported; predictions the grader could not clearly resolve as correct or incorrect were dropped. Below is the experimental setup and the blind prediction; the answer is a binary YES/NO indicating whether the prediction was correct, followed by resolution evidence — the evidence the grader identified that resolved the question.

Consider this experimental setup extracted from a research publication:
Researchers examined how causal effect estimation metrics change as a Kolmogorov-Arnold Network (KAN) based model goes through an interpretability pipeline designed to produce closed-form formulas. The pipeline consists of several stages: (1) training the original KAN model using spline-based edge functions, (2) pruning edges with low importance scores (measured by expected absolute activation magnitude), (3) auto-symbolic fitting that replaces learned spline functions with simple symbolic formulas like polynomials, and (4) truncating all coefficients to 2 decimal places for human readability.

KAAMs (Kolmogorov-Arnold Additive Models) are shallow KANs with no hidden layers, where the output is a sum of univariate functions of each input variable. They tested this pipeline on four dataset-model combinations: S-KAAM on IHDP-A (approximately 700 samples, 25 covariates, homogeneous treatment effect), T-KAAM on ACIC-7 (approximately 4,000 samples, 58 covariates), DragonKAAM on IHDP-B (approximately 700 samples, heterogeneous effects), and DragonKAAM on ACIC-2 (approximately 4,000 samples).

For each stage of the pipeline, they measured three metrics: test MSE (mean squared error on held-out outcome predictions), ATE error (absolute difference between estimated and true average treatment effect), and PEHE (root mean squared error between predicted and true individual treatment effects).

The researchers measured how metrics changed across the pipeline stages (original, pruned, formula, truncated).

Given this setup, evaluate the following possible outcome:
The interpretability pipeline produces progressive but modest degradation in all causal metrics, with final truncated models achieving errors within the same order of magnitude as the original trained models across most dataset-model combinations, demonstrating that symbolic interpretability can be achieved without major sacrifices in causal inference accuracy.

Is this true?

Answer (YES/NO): NO